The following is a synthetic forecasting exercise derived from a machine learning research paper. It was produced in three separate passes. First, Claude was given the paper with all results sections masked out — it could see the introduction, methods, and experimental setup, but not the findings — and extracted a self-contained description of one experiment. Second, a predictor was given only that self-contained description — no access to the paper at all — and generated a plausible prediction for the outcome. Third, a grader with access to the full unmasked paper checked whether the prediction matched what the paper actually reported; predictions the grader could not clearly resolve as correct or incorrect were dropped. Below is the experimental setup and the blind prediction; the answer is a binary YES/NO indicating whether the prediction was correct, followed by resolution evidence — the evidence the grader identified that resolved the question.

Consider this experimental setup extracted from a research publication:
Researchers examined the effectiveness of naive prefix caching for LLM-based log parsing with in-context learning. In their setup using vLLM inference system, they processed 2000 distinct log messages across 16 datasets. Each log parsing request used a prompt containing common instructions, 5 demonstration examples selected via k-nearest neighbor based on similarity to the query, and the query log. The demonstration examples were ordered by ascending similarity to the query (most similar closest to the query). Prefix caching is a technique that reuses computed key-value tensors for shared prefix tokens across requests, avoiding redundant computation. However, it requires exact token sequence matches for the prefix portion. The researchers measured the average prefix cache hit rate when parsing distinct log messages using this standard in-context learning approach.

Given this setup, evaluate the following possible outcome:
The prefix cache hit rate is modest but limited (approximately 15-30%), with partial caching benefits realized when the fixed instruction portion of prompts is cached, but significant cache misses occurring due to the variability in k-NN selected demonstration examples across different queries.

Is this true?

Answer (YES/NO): NO